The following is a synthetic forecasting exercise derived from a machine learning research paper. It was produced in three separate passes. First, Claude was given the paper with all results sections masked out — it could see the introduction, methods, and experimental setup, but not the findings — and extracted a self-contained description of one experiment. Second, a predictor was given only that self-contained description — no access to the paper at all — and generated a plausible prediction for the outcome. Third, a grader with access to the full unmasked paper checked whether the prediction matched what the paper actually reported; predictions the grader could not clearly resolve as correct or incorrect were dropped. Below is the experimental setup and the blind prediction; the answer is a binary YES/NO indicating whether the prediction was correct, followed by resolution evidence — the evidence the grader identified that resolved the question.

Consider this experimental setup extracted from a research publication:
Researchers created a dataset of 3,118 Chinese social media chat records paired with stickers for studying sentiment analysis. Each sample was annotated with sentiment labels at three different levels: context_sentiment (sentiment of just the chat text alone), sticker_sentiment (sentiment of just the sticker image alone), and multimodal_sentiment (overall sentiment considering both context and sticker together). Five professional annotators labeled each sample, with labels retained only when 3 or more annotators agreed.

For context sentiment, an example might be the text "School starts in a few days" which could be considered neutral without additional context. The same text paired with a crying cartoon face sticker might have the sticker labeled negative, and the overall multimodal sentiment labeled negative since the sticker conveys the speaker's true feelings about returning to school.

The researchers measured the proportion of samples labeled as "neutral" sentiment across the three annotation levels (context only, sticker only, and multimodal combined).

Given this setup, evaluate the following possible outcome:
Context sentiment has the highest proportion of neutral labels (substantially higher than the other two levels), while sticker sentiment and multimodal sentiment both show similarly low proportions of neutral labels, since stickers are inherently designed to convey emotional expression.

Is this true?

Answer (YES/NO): NO